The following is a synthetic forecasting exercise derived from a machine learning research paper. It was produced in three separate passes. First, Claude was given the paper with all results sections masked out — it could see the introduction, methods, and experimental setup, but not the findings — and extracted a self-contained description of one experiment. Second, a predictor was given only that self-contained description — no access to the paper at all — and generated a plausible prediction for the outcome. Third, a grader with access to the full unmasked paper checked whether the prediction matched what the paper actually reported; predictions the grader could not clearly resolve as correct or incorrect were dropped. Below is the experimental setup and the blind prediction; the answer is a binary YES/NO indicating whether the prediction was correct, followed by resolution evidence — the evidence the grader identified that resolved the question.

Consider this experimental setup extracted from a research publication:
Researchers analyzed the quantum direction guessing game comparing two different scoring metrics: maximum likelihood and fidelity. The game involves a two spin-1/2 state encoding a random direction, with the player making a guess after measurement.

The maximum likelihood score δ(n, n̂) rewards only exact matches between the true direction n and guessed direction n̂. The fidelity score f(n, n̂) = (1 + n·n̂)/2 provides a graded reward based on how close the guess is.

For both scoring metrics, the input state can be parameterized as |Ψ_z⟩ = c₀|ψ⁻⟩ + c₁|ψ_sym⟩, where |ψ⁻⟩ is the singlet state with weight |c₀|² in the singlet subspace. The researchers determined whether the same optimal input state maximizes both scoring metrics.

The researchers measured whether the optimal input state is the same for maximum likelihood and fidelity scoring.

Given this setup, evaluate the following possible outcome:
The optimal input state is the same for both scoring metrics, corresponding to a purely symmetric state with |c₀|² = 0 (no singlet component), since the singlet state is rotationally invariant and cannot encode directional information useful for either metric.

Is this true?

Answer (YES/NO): NO